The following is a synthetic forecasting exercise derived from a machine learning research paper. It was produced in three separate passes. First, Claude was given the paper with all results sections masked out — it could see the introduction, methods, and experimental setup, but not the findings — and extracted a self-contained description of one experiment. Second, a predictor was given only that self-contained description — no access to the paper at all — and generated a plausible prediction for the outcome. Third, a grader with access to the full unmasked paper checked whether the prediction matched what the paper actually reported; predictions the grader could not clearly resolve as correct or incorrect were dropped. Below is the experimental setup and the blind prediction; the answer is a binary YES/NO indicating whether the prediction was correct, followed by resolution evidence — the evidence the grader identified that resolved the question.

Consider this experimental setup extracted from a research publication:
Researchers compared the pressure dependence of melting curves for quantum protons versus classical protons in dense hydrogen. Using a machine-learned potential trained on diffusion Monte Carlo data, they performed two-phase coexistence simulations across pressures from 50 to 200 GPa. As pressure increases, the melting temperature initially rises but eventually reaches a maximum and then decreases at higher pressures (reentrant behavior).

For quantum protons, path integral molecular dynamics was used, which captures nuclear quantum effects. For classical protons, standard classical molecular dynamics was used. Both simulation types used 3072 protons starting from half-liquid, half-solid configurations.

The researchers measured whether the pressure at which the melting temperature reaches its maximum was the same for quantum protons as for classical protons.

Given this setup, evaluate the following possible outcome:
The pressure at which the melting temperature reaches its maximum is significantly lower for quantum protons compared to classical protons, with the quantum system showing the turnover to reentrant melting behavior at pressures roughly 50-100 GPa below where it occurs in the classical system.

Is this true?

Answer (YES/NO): NO